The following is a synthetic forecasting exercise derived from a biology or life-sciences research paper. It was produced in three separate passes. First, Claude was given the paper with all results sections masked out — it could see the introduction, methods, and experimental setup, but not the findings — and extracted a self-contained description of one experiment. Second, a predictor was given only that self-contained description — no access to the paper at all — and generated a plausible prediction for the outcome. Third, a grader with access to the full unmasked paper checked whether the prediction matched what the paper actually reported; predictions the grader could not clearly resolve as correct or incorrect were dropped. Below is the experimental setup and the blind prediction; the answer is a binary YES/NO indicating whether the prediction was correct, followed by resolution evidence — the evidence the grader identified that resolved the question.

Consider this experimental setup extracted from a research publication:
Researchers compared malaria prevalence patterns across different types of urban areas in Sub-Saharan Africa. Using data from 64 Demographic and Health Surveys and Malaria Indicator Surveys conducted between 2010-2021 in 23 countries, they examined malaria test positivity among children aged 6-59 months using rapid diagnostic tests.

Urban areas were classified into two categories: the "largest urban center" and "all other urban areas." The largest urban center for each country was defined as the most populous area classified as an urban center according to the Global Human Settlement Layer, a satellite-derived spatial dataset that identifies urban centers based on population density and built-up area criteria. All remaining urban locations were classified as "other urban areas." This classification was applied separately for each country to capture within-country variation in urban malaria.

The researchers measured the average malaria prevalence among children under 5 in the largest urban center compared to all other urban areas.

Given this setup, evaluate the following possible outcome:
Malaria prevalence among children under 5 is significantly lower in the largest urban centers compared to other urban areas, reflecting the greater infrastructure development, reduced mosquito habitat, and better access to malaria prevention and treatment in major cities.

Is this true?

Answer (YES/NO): YES